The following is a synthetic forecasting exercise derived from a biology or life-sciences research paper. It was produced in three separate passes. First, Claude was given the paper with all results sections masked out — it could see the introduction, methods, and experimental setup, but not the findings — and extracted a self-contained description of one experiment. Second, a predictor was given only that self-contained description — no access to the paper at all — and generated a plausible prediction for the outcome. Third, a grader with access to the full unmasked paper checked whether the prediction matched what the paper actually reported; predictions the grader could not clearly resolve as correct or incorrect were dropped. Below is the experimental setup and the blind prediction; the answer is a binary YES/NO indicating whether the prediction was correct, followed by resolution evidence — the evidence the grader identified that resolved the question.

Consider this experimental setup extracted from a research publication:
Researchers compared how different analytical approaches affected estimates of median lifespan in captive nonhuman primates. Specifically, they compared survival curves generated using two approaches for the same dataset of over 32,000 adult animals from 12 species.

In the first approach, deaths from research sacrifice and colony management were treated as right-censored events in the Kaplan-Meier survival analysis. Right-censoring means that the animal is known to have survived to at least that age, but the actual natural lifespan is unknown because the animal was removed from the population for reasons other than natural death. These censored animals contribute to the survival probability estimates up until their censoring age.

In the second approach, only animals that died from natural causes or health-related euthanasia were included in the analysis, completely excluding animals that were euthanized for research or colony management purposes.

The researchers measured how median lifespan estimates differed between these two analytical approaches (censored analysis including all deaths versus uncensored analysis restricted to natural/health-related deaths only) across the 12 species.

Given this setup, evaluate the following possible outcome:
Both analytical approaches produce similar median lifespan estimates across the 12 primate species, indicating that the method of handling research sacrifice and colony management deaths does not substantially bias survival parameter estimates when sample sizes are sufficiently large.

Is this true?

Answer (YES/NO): NO